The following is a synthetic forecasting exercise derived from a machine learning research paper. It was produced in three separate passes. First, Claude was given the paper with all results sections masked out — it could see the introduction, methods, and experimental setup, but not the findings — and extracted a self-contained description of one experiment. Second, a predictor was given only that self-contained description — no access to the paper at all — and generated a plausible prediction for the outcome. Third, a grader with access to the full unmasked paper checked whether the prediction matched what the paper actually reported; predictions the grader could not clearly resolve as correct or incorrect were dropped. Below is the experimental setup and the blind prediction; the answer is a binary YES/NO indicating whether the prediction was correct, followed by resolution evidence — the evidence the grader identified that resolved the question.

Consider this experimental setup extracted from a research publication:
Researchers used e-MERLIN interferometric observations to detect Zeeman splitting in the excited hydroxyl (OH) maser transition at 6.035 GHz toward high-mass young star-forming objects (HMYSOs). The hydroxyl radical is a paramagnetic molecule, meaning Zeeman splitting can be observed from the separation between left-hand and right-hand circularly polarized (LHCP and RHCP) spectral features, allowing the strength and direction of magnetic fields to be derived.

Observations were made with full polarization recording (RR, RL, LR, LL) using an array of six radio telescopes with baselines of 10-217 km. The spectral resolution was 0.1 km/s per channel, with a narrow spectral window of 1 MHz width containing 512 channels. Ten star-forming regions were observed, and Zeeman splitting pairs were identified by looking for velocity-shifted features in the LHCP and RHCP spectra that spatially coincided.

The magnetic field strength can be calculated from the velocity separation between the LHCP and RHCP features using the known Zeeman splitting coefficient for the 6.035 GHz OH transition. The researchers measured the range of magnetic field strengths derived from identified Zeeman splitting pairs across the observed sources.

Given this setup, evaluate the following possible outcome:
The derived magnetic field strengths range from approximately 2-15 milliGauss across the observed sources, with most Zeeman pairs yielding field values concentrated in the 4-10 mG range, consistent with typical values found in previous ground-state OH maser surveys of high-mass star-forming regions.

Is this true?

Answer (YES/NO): NO